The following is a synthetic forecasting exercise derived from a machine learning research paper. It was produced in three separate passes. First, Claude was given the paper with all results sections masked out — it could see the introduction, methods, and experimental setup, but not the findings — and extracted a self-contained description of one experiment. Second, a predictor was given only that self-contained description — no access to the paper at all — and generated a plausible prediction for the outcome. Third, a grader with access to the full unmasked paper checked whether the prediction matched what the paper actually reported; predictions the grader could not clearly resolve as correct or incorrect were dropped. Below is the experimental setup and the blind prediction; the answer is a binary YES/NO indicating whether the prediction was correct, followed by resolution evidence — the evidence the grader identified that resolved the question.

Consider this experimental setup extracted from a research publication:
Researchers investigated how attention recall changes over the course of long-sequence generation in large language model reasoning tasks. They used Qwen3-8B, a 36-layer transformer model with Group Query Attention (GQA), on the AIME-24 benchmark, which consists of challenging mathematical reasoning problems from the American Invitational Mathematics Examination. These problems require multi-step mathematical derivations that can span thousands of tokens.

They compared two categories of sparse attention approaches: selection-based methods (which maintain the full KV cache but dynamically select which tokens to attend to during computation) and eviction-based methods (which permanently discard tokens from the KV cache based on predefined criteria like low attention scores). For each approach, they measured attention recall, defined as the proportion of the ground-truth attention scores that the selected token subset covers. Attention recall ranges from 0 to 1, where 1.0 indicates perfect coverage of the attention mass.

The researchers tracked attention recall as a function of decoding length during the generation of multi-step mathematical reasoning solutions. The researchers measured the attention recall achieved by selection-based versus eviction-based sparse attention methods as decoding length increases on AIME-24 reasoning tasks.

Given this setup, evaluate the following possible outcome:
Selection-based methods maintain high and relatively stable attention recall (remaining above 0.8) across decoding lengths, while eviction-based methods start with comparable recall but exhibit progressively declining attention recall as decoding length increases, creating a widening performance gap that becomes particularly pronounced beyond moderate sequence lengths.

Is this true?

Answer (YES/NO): NO